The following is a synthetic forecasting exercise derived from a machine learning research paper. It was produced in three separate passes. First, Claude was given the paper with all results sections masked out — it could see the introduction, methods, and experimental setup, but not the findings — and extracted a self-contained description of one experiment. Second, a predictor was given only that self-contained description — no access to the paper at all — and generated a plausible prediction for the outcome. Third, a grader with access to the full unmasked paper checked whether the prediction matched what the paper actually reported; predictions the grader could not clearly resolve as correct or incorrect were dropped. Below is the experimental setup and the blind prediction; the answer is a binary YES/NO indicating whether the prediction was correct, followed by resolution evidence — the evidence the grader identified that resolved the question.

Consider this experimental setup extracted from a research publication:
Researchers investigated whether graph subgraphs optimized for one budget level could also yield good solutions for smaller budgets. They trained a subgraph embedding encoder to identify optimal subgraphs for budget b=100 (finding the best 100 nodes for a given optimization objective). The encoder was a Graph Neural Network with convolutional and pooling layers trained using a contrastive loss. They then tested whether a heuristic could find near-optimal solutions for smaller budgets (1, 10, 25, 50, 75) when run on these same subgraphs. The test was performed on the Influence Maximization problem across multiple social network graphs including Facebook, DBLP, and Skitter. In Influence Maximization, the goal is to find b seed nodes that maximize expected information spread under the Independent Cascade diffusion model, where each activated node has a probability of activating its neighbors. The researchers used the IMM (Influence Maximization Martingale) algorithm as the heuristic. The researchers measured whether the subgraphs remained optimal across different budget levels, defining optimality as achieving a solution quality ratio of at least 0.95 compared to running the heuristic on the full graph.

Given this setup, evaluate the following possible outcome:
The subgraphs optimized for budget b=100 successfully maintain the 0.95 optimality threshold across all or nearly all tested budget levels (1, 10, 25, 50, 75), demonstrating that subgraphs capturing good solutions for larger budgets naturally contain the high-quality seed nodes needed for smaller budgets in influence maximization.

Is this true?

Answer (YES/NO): YES